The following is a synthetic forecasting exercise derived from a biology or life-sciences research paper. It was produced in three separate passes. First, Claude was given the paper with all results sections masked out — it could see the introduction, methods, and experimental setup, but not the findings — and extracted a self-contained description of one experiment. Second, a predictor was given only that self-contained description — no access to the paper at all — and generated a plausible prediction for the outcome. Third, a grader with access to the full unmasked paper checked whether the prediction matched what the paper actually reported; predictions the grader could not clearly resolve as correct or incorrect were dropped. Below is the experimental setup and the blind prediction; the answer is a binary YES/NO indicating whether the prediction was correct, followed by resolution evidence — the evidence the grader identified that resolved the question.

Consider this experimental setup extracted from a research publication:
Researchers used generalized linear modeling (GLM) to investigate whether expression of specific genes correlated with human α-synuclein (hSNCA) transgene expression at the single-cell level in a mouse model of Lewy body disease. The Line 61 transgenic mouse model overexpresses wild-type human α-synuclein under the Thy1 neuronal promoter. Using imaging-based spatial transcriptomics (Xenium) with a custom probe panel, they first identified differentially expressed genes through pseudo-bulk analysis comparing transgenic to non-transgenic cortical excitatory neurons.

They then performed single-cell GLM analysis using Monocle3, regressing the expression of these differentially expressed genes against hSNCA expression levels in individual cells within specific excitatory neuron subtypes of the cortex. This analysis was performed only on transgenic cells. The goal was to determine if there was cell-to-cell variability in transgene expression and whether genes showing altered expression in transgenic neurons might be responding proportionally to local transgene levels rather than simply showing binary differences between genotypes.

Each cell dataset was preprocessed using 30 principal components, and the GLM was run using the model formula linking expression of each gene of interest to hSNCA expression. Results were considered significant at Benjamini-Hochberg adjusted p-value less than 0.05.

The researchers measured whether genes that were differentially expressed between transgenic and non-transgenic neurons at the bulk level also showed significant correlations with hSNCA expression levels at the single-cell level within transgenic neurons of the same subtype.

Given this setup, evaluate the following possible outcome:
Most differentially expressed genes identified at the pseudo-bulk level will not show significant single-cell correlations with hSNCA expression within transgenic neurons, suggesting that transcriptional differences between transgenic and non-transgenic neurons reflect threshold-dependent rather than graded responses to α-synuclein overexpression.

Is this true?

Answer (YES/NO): NO